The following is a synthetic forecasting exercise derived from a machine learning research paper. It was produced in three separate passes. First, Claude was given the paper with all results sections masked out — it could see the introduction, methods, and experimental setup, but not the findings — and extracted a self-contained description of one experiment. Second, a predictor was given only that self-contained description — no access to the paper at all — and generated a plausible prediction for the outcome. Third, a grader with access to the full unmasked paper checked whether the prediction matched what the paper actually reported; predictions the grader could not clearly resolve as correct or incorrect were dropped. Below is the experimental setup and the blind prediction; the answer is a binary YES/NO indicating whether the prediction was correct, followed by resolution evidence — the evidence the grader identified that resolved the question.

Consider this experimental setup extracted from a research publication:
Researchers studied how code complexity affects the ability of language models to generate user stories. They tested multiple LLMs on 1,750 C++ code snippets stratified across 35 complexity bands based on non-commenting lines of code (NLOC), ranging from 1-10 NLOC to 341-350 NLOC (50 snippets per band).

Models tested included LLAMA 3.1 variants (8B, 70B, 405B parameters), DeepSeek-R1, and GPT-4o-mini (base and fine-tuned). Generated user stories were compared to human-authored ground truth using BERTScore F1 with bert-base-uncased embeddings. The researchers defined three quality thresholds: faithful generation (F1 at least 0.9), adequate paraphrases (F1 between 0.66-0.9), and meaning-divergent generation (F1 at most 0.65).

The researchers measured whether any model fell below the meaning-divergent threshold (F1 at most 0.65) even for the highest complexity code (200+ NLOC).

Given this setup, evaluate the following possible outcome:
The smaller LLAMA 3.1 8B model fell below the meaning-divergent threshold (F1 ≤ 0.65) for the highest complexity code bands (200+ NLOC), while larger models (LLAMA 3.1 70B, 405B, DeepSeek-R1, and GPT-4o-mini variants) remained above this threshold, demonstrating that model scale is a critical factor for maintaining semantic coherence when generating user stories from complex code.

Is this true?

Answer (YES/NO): NO